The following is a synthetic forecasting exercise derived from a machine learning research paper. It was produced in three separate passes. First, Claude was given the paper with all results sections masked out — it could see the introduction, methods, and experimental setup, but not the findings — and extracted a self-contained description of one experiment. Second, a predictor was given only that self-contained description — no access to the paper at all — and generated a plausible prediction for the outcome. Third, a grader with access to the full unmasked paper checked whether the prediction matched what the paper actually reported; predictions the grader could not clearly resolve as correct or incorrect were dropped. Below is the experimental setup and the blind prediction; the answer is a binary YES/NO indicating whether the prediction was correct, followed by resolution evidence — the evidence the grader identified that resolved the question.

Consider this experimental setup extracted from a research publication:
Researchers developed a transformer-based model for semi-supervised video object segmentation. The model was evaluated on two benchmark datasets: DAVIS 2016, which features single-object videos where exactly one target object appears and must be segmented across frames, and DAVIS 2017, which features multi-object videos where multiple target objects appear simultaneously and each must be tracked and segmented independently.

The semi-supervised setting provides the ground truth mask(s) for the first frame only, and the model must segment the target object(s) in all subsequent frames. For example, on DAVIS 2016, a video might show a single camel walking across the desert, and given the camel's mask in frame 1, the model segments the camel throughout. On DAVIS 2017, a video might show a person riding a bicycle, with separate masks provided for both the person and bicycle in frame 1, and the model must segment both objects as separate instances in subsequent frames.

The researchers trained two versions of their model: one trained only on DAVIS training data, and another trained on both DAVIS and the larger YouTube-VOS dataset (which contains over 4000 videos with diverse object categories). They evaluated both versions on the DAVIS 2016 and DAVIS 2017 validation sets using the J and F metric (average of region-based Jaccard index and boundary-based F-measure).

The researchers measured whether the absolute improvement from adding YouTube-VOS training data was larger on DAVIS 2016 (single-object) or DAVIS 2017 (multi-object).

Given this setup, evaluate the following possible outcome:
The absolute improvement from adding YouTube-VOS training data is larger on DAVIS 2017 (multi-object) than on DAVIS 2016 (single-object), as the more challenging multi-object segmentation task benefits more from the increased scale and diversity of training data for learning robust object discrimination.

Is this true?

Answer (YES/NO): YES